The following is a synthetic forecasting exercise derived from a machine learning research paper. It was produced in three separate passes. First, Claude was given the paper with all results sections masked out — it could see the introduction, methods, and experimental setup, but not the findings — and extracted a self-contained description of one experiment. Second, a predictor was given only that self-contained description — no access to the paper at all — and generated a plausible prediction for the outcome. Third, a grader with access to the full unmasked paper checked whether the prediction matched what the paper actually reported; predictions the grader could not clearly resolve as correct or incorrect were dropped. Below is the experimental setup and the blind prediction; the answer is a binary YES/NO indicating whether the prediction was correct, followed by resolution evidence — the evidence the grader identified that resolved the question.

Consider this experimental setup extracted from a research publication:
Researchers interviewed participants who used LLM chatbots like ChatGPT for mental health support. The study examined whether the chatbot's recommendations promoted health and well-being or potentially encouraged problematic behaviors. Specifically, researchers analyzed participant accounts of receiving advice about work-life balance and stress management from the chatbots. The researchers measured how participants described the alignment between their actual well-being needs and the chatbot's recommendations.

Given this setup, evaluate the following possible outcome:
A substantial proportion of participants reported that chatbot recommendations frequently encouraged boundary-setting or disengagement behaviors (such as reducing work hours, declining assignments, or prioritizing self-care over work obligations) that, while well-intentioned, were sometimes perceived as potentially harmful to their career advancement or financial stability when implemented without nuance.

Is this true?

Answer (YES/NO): NO